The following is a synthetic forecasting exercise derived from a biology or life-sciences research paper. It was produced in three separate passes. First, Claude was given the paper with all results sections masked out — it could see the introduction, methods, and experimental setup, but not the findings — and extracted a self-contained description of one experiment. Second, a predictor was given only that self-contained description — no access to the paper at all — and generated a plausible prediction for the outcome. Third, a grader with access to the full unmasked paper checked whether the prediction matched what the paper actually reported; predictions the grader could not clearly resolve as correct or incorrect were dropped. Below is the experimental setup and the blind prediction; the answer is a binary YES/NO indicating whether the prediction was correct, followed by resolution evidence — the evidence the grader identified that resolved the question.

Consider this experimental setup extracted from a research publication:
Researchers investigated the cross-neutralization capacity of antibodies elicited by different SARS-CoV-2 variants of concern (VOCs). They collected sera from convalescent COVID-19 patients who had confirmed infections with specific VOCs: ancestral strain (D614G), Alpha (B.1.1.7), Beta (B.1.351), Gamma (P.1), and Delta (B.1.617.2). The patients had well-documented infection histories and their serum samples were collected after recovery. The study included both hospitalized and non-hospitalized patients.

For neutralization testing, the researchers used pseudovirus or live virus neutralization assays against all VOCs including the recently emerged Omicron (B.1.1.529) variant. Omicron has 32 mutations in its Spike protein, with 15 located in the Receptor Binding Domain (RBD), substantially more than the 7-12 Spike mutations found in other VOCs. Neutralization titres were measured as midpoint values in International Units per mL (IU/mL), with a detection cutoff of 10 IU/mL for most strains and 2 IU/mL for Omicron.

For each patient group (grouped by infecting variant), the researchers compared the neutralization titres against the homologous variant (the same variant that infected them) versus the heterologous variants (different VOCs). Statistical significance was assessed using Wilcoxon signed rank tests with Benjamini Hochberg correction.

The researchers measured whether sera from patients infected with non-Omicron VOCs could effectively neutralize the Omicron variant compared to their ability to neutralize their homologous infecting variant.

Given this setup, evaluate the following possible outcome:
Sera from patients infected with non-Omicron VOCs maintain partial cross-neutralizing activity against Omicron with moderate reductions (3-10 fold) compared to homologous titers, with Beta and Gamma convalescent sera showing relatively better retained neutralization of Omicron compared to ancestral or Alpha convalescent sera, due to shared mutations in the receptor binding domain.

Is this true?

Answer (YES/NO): NO